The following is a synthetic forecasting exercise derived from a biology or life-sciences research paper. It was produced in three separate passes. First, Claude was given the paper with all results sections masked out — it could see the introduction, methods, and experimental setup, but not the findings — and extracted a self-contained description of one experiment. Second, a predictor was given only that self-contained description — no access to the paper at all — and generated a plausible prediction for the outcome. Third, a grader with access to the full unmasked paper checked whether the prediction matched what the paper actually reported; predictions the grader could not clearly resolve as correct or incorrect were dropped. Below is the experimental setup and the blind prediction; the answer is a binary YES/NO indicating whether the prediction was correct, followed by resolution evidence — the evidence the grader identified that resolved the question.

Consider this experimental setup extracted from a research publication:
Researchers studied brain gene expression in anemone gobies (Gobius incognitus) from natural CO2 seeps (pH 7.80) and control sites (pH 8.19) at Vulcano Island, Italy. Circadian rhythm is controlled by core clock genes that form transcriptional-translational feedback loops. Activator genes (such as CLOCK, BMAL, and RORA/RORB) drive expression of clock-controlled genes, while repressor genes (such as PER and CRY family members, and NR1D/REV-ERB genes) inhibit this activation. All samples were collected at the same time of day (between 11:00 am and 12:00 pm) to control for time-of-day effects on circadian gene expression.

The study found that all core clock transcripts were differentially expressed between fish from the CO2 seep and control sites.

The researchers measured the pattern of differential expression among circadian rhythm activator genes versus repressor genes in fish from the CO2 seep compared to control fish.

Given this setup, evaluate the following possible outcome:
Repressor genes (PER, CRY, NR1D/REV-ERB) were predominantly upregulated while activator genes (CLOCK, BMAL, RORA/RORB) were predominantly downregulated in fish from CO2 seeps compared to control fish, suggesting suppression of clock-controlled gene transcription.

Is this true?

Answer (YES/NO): NO